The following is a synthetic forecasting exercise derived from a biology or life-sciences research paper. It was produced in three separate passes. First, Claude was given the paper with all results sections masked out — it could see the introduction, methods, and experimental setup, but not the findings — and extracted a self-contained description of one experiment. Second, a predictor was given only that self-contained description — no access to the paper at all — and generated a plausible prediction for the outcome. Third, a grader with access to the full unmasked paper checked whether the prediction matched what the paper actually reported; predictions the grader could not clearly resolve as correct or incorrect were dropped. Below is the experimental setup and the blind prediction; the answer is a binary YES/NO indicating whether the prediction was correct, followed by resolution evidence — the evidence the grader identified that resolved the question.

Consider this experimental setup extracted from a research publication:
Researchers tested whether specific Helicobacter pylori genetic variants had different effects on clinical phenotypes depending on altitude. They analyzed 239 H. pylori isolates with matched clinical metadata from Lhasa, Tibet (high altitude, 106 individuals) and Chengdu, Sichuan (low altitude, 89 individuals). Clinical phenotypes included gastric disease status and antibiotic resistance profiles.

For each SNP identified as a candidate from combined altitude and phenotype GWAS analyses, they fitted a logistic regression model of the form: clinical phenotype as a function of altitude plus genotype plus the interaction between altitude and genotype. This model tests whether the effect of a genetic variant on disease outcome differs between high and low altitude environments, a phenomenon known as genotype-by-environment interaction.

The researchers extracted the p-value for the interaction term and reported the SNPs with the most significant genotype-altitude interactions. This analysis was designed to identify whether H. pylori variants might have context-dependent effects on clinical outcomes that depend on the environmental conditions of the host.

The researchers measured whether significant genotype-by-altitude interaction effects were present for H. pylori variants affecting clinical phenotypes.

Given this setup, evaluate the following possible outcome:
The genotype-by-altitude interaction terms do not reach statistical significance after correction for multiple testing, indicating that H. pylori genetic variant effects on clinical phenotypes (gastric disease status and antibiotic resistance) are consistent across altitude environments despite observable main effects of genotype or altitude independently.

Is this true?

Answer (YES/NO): NO